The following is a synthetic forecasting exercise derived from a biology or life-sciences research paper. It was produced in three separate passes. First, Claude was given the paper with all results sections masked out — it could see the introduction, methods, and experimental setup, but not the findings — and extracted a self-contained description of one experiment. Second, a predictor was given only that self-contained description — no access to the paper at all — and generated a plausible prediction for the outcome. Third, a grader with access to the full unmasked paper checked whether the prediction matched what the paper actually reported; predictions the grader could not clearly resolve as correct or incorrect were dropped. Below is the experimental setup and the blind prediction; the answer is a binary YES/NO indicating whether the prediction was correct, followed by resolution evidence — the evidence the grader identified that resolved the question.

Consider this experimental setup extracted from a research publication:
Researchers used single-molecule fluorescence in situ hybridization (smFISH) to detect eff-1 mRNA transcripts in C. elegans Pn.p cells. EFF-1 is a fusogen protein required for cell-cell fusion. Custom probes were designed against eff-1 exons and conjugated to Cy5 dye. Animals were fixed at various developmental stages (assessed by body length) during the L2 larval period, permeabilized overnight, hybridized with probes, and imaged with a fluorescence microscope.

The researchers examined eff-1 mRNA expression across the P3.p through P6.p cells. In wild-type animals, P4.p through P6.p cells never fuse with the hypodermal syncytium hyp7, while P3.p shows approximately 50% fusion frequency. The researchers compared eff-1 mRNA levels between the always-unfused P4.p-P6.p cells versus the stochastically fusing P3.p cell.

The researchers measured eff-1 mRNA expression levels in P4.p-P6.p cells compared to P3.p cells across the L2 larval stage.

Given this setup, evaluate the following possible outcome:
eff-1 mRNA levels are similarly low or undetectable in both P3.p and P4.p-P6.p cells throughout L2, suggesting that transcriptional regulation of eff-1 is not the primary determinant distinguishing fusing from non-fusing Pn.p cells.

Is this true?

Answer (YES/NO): NO